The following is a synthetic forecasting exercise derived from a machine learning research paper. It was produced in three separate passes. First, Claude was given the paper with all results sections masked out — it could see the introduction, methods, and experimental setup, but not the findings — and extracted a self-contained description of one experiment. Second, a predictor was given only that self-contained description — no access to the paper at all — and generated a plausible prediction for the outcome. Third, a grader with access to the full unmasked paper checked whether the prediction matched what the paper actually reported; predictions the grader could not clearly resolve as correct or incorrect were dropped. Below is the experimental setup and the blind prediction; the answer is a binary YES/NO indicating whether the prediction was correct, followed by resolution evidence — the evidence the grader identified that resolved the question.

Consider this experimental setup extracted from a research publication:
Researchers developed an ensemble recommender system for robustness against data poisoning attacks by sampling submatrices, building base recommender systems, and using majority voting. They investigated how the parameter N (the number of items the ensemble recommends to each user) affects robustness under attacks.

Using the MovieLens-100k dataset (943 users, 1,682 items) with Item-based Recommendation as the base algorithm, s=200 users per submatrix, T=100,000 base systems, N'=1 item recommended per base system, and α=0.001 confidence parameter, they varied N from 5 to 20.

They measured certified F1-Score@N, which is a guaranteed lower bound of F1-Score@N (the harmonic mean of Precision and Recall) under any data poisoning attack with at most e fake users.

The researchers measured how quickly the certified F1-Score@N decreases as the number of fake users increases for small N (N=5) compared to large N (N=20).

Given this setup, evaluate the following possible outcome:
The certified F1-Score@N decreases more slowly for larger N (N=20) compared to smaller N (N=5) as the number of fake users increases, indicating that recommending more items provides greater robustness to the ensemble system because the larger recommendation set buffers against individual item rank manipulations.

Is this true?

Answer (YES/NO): YES